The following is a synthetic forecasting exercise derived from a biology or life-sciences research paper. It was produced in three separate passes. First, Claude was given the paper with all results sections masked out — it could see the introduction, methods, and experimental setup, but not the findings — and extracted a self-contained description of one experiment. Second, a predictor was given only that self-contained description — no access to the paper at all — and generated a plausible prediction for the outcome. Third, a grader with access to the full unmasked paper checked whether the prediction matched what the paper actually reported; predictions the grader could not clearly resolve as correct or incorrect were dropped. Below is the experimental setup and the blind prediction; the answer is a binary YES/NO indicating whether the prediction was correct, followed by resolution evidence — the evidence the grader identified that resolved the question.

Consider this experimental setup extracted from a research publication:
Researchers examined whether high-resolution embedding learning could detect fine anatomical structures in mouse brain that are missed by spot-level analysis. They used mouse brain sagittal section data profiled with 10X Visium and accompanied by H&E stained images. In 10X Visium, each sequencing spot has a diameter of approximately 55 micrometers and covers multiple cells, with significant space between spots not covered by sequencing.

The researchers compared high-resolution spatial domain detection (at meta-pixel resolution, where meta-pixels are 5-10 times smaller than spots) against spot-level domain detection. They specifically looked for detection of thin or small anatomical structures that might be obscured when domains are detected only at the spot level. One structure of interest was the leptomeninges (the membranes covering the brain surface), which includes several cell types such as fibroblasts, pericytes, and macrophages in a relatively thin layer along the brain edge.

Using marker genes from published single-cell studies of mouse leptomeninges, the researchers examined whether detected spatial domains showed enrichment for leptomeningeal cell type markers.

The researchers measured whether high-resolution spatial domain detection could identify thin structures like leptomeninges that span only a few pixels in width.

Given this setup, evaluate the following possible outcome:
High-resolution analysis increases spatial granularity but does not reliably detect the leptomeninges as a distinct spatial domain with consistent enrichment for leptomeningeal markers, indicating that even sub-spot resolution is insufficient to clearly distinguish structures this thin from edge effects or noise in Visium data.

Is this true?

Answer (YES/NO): NO